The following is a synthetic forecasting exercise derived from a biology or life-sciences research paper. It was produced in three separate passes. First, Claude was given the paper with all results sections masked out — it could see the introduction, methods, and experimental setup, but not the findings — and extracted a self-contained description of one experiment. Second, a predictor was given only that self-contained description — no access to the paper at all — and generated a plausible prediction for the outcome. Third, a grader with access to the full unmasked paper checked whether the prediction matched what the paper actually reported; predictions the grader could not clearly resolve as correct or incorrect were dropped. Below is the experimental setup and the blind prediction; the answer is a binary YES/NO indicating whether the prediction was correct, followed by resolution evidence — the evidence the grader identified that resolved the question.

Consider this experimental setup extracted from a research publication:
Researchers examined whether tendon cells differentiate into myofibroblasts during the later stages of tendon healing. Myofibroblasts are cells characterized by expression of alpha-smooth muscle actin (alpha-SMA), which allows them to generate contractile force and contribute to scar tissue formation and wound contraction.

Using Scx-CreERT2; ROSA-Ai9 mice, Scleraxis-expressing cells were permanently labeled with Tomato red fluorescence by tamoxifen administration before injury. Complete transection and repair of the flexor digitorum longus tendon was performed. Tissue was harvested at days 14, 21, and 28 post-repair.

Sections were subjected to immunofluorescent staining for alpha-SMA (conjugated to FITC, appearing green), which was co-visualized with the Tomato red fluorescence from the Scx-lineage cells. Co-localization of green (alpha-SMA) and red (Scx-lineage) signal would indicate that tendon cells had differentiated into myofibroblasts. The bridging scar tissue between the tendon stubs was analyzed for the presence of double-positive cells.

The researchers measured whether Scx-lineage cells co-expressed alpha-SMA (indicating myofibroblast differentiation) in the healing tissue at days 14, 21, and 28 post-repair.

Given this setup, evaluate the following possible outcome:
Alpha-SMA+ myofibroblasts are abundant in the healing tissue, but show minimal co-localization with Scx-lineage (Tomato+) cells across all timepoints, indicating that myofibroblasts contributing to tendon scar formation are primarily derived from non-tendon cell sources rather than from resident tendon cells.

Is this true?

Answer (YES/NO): YES